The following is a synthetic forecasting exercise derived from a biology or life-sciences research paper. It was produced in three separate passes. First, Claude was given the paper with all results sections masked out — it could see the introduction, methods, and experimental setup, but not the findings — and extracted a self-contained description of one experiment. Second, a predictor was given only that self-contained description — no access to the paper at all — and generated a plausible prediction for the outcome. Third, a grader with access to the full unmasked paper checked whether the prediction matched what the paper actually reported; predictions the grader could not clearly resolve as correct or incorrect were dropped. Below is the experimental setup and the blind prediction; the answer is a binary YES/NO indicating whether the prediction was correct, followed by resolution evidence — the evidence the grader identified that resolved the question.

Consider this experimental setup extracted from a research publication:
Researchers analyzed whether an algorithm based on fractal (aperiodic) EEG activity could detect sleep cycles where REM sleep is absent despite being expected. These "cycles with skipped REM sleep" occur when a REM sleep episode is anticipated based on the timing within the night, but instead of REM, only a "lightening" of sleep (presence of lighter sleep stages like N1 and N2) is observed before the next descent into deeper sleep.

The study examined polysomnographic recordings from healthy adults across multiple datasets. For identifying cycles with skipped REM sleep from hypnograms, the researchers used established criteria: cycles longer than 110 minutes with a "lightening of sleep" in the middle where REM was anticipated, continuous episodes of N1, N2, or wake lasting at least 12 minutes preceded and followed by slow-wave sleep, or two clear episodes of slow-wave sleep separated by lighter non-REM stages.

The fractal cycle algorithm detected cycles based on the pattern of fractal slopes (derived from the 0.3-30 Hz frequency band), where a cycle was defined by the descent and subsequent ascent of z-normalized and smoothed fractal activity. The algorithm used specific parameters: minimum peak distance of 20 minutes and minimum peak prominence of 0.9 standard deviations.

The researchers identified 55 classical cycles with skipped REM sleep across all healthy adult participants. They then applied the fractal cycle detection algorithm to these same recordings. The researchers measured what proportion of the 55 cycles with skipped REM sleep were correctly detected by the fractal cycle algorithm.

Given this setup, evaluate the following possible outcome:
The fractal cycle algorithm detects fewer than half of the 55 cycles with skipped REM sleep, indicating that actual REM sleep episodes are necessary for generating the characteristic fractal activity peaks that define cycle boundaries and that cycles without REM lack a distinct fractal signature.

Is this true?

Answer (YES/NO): NO